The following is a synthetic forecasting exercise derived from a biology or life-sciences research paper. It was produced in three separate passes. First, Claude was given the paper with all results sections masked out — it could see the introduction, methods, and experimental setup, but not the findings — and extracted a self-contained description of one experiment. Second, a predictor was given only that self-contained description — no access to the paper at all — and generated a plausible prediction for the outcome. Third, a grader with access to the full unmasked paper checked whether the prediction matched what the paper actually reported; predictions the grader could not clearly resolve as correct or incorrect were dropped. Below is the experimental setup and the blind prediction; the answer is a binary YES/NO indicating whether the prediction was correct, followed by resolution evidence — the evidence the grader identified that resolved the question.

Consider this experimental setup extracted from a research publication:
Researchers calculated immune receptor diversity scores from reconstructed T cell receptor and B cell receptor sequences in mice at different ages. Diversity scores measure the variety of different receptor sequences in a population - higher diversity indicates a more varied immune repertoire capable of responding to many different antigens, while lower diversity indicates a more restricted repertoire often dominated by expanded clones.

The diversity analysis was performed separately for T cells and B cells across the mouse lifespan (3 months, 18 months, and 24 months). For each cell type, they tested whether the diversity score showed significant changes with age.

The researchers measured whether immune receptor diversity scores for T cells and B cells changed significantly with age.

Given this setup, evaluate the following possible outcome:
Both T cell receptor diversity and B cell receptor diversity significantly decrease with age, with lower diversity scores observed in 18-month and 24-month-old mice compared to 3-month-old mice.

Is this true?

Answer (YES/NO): YES